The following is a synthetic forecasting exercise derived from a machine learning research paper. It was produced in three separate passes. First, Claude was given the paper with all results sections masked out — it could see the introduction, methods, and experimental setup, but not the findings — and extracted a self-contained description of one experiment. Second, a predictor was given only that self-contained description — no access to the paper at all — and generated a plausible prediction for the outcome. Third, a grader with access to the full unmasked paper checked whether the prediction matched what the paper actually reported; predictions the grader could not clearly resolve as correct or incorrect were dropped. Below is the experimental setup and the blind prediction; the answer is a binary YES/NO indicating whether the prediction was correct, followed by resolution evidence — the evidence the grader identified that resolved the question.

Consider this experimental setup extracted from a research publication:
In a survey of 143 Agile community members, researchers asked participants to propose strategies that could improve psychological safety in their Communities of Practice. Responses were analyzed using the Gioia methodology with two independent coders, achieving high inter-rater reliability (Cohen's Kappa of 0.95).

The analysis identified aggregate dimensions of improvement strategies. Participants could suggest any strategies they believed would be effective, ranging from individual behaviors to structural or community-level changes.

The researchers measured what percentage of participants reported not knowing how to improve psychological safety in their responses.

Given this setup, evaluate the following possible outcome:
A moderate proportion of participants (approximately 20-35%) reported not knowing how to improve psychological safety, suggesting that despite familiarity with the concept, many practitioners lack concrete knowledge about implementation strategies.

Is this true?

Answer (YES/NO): NO